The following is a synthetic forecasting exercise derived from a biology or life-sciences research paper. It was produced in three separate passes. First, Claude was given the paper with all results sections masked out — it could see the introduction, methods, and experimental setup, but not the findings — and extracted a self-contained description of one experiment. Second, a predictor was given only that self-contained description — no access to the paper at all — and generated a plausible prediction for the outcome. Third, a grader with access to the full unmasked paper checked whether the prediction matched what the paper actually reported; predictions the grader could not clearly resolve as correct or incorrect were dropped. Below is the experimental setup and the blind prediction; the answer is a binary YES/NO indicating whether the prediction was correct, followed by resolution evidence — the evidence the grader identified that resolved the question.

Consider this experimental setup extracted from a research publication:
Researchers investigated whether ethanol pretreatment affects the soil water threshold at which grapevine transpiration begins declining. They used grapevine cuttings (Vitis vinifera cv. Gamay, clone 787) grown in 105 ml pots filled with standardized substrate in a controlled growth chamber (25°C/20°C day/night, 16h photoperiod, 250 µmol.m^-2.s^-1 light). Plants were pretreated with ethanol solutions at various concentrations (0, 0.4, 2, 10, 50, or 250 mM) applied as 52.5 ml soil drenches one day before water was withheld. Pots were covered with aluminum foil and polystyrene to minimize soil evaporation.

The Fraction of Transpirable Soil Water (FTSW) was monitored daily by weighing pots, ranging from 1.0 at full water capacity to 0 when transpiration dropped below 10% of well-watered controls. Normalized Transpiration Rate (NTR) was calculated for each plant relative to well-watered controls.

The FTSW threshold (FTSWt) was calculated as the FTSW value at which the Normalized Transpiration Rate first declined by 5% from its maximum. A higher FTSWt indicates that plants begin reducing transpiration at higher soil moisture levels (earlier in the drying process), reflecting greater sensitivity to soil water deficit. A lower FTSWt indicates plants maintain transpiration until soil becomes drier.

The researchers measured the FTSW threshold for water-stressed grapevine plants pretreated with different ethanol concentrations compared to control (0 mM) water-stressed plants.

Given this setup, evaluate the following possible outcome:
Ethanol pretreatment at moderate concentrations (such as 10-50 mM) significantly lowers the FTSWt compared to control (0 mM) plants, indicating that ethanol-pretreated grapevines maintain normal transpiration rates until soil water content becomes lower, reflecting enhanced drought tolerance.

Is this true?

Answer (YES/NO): NO